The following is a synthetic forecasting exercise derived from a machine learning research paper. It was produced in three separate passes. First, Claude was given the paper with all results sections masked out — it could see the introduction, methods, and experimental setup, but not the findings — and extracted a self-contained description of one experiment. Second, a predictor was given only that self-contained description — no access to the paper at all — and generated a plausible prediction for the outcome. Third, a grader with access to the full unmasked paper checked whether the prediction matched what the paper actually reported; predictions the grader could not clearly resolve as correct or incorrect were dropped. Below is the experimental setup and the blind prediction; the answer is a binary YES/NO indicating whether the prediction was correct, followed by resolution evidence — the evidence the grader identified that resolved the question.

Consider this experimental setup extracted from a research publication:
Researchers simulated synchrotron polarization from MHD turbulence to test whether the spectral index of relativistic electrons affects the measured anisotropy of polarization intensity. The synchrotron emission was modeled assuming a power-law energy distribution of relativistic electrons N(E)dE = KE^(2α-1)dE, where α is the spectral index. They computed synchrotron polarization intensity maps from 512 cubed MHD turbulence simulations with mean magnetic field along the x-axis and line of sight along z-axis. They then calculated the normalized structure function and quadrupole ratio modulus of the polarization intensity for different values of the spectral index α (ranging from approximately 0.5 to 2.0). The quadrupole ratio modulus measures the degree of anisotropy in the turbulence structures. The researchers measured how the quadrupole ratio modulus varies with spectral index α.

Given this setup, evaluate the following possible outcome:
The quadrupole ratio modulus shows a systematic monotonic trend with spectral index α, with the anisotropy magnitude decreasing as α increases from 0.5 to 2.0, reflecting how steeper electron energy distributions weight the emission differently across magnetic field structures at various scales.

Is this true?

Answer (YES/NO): NO